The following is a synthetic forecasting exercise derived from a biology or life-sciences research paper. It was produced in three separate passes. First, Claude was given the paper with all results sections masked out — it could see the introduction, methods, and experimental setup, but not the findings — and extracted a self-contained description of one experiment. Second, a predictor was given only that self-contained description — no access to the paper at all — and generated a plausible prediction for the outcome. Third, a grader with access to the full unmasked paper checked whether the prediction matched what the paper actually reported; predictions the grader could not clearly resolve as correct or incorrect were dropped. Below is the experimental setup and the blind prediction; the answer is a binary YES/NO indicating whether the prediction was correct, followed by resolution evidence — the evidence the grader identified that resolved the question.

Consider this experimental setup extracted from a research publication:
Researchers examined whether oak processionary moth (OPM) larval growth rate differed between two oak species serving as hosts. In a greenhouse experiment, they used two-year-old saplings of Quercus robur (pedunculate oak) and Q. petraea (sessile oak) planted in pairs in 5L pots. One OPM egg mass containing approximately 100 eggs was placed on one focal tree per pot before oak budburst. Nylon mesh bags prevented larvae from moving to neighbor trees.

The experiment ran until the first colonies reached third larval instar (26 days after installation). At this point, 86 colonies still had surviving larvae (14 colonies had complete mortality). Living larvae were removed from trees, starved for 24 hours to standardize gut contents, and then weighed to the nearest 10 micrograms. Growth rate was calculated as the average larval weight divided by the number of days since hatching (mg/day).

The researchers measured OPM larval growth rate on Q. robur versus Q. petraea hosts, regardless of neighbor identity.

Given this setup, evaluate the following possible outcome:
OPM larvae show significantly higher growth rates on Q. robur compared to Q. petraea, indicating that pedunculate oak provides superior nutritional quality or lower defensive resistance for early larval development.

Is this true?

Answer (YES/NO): NO